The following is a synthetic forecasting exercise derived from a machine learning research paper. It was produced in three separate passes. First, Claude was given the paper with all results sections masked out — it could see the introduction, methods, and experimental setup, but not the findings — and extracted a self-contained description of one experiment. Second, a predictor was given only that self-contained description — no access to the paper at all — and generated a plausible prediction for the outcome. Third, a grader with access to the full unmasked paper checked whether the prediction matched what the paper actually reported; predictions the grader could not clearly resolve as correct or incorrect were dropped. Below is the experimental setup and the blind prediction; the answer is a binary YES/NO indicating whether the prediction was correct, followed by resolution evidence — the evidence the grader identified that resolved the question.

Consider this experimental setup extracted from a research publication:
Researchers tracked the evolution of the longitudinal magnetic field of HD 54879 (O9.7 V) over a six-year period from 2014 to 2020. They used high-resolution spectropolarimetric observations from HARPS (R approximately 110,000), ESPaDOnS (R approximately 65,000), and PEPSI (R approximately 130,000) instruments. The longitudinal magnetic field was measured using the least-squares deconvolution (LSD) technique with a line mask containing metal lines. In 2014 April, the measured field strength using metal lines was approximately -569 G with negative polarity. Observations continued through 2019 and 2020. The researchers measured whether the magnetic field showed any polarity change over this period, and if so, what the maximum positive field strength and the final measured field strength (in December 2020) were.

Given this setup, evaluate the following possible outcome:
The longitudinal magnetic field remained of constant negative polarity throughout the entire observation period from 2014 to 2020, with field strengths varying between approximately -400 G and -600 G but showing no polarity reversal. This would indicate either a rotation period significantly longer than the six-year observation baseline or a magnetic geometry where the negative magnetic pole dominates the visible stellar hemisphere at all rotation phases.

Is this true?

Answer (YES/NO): NO